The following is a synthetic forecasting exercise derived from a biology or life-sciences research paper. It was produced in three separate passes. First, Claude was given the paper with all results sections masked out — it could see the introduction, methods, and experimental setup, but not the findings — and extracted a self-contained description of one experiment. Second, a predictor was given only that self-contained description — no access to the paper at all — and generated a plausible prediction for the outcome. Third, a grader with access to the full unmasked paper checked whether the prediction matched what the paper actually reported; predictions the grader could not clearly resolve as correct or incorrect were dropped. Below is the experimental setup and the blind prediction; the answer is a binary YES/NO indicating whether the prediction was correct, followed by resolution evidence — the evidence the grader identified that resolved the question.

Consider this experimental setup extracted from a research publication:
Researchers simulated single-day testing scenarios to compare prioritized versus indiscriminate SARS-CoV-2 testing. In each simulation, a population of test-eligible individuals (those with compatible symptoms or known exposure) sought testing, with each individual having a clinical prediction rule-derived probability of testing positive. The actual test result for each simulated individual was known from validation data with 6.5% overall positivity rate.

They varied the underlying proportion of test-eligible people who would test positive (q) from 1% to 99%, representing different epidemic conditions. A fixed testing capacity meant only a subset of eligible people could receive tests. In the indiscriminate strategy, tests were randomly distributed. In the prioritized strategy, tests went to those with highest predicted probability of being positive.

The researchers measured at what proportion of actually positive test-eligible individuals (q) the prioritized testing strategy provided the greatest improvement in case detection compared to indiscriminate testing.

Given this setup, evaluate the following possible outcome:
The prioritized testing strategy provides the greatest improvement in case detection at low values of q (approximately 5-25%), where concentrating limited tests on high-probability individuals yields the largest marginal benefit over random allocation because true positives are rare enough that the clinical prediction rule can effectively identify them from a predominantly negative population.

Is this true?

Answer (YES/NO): YES